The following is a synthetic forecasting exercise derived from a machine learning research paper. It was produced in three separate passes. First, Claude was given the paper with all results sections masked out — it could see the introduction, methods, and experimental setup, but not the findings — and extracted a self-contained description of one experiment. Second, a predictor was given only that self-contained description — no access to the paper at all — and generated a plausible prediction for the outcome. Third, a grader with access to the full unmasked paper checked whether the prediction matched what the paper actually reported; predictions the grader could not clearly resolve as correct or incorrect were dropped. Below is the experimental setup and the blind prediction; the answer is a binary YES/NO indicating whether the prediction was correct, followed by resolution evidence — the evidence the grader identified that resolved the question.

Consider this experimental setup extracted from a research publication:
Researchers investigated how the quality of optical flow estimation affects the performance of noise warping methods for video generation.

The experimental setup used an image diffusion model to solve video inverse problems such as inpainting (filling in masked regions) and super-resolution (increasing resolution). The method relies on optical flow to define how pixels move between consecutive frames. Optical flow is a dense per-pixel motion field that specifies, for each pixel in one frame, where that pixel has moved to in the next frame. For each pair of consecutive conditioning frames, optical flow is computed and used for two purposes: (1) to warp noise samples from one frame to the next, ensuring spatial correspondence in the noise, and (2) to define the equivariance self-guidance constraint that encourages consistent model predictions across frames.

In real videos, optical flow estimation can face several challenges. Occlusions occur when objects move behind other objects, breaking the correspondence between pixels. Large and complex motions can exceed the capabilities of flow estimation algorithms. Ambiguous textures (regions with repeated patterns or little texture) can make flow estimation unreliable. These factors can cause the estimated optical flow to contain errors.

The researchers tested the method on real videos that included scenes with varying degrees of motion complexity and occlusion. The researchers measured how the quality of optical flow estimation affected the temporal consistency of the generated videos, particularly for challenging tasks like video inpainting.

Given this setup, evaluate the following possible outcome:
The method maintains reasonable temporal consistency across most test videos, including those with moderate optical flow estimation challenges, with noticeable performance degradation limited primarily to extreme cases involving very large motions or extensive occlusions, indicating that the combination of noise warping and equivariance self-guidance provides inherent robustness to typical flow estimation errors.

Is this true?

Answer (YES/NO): NO